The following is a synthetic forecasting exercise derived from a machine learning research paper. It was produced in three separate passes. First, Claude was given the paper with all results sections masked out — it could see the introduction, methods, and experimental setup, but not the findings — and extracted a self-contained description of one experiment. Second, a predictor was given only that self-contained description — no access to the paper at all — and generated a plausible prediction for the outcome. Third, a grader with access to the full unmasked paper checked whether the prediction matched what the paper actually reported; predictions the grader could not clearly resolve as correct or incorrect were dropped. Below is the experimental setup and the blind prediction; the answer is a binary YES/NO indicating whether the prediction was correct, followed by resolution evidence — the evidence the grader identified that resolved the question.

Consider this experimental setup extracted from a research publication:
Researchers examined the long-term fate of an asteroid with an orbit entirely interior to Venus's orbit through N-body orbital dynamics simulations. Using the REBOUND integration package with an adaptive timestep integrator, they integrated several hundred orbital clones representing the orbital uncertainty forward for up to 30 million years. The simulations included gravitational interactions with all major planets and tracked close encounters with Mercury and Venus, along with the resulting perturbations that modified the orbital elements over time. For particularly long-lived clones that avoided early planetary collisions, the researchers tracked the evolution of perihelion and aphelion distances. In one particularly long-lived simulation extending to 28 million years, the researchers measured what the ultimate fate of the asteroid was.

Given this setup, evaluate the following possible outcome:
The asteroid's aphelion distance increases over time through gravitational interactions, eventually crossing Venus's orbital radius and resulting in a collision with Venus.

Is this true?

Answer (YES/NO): NO